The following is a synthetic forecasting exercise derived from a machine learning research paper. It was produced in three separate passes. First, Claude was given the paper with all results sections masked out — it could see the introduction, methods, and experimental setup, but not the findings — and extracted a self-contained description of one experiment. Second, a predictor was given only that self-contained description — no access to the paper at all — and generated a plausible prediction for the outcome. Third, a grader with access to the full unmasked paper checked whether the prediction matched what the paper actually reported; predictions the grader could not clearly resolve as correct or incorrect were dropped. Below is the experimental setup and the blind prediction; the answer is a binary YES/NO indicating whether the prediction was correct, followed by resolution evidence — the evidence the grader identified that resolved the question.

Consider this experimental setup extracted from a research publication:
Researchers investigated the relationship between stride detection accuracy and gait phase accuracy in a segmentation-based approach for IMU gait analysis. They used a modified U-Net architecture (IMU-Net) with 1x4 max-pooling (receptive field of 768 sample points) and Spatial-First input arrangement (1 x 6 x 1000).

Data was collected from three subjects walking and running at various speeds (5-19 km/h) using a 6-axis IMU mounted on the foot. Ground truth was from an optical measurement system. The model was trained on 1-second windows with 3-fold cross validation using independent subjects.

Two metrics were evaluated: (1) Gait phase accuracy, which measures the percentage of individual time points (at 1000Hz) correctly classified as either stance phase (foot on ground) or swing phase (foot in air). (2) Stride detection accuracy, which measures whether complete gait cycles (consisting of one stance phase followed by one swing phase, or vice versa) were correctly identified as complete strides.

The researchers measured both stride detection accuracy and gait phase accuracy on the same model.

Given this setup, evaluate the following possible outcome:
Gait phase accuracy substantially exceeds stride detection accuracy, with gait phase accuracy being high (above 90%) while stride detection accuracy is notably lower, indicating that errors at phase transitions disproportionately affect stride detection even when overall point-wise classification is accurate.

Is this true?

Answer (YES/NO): NO